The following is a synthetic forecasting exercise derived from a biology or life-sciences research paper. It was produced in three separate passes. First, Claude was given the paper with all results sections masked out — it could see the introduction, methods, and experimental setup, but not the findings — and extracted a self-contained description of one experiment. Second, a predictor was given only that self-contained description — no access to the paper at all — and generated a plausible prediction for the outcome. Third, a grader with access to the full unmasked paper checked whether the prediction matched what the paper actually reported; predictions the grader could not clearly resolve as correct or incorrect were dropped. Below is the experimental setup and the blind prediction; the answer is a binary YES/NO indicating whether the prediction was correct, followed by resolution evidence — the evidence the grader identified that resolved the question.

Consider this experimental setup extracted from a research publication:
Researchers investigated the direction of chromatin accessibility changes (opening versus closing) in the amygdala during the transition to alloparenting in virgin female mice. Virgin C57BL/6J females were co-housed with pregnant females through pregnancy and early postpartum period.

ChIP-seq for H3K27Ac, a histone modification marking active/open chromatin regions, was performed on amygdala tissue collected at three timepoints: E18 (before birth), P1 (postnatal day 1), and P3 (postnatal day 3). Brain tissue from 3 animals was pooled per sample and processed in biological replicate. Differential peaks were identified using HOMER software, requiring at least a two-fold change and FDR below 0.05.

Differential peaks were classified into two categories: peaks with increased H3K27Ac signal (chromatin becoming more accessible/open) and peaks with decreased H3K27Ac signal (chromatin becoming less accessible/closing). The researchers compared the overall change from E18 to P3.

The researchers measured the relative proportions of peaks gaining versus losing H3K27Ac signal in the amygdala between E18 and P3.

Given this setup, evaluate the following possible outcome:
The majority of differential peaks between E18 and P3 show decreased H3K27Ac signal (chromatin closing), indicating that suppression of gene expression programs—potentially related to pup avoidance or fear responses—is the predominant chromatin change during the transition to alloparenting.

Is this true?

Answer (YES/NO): YES